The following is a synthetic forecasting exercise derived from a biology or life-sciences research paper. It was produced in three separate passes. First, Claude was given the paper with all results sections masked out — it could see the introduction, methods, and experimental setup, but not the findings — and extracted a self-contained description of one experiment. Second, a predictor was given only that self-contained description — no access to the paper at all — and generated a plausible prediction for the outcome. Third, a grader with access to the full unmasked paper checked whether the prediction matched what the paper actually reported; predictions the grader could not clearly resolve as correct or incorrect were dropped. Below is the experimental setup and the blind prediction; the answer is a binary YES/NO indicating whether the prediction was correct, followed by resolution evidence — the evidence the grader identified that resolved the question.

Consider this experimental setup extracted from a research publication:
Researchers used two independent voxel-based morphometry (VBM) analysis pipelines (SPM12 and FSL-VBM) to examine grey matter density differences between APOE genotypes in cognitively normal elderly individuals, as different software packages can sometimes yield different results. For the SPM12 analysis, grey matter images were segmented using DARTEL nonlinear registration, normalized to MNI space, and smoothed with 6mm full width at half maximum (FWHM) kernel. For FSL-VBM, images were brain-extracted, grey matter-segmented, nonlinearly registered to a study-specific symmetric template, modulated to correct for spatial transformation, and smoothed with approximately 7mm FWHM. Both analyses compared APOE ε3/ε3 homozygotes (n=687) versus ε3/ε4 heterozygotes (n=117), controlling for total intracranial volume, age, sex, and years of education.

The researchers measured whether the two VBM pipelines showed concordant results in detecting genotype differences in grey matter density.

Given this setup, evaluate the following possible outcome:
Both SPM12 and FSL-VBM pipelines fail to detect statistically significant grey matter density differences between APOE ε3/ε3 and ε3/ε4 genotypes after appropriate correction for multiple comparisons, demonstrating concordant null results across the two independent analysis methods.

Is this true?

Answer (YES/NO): YES